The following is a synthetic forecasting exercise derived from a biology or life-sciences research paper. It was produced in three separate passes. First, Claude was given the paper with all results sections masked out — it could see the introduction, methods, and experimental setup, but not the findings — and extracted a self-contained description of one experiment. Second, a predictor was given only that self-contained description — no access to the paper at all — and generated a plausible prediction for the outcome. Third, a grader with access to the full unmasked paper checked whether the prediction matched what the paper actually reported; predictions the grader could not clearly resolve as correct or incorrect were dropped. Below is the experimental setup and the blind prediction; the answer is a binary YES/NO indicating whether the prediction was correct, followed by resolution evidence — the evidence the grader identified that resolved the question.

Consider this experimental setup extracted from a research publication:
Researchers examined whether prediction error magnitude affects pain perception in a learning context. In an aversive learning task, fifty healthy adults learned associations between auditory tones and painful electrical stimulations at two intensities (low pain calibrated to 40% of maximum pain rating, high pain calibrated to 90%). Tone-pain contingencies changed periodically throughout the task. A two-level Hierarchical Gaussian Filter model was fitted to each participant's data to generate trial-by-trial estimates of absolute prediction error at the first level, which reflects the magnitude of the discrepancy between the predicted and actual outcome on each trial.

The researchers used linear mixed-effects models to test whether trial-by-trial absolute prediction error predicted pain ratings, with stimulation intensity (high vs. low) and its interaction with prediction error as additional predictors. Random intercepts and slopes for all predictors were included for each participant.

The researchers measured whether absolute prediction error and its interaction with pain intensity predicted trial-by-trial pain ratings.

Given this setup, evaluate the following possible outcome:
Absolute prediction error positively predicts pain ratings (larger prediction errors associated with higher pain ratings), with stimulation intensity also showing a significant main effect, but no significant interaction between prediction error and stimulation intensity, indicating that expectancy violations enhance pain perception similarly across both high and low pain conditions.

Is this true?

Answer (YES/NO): NO